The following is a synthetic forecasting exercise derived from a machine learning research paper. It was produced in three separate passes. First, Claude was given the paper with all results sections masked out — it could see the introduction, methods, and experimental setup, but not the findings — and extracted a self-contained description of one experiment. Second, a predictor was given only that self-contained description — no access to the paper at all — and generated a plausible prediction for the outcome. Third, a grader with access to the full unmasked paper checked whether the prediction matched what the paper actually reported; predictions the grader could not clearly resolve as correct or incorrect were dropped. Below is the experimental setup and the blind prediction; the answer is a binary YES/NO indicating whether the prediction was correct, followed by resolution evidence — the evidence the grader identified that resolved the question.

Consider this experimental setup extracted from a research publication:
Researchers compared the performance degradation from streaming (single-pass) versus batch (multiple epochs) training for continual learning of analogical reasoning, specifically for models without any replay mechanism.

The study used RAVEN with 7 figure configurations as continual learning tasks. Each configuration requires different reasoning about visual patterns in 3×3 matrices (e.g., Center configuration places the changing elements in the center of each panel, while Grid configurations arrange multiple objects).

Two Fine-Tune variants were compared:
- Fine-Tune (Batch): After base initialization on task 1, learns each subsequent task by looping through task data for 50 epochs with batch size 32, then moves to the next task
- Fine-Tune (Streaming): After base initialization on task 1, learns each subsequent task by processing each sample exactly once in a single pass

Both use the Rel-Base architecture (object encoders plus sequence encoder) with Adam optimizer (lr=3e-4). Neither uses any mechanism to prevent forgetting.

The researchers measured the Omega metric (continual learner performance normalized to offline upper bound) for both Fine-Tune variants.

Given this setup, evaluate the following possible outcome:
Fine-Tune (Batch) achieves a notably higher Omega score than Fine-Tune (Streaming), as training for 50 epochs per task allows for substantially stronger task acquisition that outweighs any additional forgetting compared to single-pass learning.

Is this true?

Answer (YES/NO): YES